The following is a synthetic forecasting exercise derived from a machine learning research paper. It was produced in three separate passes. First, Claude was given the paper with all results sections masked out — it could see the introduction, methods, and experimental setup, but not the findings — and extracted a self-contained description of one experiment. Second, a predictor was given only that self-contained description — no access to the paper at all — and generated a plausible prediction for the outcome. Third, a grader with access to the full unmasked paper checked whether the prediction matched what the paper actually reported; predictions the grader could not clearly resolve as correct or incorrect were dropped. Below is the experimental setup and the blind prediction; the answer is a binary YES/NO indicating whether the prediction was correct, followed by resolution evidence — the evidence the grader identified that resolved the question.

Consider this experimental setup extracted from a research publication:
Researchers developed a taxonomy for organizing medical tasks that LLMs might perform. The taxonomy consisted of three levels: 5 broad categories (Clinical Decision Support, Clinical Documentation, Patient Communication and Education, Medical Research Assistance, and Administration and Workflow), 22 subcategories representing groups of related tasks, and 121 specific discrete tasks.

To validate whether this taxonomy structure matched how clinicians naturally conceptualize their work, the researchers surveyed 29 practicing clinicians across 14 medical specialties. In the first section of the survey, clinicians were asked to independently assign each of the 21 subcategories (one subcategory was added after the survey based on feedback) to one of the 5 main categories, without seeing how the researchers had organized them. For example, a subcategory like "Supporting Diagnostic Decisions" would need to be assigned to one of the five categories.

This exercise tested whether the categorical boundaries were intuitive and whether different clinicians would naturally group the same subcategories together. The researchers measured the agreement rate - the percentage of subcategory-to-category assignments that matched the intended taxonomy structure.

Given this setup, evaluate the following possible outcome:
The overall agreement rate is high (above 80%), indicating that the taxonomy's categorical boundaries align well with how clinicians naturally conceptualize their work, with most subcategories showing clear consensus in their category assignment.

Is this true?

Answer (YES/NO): YES